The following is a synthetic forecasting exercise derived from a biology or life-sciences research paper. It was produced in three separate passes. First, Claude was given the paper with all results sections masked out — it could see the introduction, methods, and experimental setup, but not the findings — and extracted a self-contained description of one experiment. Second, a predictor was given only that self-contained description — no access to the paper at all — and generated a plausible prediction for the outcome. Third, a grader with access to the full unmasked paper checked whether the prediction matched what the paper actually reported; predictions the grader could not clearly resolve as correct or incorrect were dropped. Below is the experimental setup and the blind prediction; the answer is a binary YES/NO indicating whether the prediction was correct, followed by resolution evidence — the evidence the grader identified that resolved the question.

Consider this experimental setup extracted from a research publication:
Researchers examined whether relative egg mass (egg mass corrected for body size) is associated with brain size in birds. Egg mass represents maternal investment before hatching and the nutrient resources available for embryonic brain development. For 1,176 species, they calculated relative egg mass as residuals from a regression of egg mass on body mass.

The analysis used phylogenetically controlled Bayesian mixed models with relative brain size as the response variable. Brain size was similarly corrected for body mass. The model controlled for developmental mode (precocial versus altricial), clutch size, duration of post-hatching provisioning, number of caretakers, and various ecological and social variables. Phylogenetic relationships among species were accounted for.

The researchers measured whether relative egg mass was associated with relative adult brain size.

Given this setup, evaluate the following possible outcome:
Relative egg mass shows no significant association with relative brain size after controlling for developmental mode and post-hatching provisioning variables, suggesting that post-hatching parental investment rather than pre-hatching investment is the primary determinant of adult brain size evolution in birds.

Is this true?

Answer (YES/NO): NO